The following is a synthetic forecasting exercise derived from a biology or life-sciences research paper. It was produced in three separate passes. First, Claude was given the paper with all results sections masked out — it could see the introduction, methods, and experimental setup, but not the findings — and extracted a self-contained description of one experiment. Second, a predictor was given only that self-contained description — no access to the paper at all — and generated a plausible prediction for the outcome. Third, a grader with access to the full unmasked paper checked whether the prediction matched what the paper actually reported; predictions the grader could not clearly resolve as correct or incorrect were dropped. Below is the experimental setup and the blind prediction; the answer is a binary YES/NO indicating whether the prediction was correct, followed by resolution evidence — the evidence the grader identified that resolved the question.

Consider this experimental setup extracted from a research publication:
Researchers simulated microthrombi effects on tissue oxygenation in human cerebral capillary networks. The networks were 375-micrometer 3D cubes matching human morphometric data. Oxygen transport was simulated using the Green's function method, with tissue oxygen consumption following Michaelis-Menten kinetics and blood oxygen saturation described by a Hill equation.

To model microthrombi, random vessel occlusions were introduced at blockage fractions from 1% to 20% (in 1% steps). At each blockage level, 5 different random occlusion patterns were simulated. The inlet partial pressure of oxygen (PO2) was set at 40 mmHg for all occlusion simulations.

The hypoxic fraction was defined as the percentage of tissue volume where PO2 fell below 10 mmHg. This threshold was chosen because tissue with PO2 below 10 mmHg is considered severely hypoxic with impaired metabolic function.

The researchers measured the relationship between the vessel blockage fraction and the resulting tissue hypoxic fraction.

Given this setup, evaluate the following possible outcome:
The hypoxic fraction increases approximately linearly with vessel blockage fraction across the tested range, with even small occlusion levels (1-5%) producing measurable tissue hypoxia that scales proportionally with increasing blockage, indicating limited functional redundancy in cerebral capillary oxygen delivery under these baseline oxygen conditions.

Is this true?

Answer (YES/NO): NO